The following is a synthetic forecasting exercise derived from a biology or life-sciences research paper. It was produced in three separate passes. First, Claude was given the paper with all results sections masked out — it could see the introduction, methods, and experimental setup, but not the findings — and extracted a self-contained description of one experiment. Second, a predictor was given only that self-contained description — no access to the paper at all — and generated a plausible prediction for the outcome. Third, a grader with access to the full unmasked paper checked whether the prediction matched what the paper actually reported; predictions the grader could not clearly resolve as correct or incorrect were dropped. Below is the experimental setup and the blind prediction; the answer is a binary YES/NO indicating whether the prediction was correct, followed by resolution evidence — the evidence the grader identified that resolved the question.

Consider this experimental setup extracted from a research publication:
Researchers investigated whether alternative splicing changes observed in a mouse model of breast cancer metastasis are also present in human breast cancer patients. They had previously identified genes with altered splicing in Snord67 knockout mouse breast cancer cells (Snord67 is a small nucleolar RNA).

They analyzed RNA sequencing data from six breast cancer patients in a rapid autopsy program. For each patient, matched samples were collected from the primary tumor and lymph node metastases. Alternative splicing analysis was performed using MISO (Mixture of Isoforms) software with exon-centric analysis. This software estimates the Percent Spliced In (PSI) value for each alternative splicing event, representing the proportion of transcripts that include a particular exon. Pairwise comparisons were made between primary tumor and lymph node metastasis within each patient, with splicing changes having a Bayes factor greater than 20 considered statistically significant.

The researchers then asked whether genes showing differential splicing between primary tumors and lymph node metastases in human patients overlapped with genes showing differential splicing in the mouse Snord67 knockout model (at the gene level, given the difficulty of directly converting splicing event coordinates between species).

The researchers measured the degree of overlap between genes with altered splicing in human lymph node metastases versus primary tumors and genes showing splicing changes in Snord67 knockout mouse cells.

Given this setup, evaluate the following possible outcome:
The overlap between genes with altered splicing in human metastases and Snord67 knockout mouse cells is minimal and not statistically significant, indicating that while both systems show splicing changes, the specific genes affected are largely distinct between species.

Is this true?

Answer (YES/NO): NO